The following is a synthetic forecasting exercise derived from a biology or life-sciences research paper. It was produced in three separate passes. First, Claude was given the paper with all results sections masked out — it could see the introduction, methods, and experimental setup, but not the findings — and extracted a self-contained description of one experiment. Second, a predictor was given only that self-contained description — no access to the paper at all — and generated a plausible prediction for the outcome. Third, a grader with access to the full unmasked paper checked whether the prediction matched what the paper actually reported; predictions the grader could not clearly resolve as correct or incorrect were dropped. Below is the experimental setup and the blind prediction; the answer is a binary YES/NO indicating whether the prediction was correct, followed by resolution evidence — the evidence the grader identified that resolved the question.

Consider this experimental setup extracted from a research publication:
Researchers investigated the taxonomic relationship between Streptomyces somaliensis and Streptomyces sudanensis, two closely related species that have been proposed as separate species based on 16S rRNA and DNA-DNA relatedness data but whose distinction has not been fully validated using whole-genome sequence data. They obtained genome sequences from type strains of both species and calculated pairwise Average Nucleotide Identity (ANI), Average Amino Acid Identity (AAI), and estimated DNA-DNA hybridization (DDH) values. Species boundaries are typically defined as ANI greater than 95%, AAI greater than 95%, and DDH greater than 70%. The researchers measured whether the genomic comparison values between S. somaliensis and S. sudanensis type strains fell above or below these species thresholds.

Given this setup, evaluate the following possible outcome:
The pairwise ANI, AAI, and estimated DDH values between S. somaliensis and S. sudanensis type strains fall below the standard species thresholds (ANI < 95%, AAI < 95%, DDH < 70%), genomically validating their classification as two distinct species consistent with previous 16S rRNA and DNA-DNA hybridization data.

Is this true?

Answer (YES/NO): YES